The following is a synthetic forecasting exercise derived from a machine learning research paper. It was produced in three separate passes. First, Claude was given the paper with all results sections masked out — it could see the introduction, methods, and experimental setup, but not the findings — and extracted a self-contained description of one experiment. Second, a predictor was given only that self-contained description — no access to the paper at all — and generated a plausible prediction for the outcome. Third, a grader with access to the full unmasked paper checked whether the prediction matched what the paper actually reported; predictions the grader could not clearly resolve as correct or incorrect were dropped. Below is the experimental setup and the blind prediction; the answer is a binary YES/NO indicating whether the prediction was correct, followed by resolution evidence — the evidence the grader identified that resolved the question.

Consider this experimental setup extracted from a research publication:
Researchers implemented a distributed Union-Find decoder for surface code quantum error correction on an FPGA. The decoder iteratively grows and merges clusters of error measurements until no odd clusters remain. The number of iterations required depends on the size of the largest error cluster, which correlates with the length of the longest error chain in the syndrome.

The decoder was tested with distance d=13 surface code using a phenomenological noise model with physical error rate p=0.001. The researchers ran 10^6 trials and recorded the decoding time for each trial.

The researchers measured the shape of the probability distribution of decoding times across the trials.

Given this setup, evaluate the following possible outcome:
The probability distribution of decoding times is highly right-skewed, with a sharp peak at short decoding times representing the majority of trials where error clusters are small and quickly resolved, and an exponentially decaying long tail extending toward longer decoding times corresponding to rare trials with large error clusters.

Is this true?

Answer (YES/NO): NO